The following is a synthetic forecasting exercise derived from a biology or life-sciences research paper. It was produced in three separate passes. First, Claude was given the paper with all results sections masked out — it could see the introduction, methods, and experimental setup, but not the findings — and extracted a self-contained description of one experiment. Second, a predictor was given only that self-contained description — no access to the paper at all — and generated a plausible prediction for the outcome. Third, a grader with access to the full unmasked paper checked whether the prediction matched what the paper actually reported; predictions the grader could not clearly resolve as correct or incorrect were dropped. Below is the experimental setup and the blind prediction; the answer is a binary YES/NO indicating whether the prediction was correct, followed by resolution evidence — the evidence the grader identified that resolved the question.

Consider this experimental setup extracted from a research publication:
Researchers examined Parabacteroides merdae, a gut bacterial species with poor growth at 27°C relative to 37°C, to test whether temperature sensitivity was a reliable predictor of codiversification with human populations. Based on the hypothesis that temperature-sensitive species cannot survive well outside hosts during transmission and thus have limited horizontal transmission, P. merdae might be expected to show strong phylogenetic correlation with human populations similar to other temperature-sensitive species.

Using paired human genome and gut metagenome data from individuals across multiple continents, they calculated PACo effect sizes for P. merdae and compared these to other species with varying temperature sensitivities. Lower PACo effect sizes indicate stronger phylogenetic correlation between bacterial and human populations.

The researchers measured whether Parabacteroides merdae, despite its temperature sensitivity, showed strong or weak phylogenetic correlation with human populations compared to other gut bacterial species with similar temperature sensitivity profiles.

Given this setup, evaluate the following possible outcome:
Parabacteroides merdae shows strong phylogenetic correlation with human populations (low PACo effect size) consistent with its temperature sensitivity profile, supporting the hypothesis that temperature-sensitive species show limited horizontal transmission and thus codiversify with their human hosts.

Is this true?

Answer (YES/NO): NO